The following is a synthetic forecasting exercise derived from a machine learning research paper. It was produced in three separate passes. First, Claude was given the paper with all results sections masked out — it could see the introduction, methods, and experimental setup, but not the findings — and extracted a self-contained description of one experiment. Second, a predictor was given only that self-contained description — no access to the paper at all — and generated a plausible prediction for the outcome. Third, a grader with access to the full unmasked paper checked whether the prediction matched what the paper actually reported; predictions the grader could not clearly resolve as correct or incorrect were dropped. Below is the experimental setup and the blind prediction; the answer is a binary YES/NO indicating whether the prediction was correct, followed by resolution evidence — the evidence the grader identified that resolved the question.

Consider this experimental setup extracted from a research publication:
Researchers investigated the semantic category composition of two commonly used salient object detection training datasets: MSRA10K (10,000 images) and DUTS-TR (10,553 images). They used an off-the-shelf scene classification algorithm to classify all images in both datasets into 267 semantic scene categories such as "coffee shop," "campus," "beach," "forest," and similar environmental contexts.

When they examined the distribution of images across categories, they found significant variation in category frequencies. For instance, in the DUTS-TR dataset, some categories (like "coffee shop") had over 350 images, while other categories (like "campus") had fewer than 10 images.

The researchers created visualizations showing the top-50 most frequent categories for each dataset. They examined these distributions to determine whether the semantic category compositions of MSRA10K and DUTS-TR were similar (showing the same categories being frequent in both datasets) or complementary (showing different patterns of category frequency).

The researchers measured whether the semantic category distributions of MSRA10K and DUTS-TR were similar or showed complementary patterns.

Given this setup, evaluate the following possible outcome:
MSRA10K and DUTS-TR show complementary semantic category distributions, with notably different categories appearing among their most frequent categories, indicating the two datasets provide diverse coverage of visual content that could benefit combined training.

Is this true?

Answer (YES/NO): YES